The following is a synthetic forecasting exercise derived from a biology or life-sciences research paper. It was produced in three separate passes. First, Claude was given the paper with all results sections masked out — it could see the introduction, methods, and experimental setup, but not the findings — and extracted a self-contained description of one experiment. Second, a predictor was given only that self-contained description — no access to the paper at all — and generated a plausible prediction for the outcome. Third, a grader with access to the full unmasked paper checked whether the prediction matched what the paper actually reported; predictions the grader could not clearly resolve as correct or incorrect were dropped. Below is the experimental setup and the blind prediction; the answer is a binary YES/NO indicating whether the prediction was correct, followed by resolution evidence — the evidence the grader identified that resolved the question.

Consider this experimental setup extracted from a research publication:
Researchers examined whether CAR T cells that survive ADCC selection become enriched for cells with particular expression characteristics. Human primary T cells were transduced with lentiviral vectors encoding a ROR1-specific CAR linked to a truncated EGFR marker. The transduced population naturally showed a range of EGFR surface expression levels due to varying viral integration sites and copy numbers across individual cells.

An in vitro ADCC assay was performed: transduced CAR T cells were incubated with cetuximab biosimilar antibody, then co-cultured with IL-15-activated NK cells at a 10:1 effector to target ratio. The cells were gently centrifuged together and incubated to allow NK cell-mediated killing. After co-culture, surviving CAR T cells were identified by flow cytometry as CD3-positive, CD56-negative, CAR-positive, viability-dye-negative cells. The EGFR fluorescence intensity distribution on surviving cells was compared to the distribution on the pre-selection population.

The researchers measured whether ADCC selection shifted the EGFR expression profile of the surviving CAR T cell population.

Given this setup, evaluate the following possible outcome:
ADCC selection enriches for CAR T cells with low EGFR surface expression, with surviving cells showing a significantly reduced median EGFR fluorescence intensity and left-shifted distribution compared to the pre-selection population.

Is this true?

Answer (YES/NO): YES